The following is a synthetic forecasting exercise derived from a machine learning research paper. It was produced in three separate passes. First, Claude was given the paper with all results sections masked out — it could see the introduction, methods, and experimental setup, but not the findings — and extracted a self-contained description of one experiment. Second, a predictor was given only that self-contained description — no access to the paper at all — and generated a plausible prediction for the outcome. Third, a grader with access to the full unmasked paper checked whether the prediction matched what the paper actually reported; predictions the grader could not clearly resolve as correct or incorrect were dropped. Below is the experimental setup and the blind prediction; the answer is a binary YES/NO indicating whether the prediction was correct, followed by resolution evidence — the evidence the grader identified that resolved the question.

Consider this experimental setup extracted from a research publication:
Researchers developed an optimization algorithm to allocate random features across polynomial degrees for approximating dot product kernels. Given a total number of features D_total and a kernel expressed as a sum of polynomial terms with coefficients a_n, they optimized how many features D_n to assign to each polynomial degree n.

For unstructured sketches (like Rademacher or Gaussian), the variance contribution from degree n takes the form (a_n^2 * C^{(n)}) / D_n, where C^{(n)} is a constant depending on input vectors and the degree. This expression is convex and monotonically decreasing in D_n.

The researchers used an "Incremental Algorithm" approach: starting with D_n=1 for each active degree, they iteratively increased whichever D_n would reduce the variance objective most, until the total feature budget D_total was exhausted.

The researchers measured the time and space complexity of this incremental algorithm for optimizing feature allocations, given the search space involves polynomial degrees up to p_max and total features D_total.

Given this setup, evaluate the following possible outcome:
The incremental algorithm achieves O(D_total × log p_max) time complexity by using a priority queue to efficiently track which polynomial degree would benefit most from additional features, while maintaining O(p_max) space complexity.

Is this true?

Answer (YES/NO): NO